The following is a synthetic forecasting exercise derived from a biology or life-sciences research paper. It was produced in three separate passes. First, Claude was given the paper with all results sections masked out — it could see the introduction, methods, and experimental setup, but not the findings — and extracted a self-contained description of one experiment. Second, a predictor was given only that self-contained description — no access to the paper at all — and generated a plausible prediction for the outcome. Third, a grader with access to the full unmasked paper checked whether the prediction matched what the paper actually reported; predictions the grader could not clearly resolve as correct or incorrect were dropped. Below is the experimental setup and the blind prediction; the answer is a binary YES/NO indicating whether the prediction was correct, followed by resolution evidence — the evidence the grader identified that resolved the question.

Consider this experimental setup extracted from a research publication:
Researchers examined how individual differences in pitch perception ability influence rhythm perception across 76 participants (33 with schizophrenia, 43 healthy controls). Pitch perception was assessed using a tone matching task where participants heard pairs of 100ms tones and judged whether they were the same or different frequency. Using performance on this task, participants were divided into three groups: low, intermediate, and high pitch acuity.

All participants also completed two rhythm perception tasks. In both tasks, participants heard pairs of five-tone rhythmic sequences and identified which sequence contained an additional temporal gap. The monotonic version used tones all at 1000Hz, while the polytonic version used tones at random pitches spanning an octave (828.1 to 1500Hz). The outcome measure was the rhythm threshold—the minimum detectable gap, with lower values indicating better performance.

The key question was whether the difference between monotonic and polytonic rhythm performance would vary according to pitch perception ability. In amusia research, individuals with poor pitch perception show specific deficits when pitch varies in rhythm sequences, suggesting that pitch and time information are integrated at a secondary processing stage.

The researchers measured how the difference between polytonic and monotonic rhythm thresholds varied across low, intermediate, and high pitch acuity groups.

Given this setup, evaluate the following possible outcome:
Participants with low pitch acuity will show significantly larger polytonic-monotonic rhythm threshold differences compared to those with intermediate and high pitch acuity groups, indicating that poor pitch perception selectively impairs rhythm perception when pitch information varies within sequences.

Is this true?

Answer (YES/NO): NO